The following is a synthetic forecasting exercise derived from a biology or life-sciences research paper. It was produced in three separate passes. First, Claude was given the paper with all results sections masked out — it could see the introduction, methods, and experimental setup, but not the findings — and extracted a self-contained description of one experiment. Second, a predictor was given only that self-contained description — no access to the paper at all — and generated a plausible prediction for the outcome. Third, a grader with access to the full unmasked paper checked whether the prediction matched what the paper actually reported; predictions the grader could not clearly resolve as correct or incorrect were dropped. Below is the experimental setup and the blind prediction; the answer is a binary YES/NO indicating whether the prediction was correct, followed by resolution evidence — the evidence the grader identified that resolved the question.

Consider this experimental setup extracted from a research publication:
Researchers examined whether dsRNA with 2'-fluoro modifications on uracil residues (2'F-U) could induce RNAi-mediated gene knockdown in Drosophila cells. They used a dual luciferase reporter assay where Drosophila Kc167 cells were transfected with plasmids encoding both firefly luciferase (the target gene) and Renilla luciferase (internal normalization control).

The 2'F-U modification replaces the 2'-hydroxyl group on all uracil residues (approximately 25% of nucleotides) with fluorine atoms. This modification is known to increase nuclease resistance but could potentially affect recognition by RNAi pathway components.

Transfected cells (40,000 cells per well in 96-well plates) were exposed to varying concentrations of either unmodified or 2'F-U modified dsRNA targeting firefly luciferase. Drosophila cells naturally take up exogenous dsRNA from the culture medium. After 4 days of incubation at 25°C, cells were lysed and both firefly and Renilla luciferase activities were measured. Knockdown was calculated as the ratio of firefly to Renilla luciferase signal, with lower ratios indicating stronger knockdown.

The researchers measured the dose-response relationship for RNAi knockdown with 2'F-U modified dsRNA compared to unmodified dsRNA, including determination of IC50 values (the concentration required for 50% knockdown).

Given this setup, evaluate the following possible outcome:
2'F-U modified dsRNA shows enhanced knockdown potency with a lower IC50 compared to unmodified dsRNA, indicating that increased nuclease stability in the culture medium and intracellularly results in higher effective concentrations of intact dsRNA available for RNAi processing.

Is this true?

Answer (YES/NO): YES